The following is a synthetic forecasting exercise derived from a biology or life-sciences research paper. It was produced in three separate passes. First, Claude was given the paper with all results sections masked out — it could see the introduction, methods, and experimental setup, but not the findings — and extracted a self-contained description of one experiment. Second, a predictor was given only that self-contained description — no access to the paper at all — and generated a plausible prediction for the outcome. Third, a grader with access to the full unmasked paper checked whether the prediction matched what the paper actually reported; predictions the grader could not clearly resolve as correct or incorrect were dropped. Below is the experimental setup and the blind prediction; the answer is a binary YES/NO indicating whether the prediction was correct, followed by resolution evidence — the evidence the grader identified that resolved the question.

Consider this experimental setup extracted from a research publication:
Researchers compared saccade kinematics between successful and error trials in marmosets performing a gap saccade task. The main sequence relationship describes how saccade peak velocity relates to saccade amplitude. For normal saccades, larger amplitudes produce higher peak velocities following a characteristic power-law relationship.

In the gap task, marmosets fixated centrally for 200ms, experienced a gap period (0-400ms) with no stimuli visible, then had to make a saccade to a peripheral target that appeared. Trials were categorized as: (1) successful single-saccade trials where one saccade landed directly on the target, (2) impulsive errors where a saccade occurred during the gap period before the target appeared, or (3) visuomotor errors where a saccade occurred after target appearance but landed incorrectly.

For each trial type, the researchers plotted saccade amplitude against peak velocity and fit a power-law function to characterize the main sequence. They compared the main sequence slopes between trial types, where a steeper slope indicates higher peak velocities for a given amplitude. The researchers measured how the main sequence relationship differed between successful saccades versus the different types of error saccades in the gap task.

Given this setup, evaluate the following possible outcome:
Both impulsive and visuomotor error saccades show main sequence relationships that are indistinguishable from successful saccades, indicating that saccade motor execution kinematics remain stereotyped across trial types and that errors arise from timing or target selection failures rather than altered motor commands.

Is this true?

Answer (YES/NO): NO